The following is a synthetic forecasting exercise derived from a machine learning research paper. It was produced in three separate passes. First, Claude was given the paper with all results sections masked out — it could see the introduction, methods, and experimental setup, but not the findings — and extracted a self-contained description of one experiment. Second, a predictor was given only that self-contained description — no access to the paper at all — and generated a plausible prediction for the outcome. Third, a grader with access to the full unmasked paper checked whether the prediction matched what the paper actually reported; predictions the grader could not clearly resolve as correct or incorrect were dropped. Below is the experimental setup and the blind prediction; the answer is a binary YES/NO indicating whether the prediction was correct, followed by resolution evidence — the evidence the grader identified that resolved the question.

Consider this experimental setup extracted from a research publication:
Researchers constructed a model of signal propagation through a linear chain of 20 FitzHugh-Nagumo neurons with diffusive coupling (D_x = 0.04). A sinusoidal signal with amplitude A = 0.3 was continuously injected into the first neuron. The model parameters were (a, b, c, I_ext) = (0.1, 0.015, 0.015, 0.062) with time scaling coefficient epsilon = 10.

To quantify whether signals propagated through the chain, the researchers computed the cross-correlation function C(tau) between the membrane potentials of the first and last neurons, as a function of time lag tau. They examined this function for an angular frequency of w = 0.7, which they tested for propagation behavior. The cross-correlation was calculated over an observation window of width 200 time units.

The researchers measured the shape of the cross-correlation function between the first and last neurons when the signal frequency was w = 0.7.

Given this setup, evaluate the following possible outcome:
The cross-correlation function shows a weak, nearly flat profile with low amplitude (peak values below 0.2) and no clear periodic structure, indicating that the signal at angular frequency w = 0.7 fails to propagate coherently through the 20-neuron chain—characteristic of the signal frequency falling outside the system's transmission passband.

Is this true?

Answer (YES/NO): NO